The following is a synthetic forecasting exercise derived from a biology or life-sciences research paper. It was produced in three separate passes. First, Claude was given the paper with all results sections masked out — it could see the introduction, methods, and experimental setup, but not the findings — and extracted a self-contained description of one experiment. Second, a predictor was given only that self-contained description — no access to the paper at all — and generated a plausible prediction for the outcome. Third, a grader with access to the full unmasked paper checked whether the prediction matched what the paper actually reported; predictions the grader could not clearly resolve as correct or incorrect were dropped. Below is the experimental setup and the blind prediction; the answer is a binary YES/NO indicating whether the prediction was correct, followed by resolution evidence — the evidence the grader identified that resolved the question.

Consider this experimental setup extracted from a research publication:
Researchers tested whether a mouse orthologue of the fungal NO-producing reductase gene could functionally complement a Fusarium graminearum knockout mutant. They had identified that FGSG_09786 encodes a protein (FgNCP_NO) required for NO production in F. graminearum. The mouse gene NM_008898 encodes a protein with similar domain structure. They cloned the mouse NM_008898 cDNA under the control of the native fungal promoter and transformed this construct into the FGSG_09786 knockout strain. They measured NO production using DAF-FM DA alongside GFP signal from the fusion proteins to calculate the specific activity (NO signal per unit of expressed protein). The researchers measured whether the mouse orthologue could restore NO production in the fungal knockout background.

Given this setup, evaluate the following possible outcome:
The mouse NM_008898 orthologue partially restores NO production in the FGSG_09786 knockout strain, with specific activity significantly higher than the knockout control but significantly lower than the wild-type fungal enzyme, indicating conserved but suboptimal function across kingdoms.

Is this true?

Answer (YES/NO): NO